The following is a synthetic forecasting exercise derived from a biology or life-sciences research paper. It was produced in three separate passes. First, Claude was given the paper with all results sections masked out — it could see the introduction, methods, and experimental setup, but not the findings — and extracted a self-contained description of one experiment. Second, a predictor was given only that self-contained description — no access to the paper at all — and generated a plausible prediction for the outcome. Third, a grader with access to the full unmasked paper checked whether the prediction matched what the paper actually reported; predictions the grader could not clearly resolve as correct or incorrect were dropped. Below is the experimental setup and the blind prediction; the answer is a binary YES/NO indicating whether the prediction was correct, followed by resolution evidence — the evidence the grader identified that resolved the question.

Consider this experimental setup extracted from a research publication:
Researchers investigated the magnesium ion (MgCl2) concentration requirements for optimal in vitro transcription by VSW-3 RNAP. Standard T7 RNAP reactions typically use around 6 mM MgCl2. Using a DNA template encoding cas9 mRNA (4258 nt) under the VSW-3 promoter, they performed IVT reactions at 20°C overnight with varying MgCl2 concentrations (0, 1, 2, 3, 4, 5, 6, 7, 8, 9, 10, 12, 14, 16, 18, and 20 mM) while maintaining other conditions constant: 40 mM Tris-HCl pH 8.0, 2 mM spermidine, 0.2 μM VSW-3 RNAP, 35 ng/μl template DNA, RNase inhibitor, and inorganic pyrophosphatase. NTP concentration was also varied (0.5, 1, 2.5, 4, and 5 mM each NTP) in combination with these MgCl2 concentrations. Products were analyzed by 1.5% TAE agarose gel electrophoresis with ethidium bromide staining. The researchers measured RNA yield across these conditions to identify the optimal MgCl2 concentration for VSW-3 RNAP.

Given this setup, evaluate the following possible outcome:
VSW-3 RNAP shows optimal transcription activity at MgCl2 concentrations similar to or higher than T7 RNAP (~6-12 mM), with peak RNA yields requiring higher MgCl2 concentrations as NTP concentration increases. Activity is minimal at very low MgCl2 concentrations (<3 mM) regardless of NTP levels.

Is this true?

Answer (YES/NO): YES